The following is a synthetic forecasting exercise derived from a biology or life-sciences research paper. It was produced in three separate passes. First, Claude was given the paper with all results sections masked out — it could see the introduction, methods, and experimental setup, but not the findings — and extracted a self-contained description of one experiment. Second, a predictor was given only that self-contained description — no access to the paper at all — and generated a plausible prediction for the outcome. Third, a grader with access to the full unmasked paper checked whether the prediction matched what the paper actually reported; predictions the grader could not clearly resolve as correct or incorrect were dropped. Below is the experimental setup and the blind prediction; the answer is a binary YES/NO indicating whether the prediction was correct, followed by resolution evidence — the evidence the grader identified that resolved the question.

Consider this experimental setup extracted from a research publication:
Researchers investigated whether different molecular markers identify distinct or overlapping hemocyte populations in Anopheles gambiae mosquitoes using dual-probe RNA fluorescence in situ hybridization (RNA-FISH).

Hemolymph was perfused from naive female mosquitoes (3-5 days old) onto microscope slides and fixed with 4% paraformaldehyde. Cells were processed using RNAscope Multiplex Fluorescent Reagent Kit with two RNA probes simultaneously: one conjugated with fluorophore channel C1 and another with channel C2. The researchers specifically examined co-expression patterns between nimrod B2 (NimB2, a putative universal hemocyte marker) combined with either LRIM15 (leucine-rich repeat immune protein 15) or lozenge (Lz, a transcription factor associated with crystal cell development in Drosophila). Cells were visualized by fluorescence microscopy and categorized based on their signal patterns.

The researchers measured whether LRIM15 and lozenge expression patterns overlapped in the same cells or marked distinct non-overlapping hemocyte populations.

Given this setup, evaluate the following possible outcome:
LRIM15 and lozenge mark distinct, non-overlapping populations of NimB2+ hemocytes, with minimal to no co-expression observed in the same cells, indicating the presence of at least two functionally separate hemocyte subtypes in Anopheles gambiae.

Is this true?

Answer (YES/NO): NO